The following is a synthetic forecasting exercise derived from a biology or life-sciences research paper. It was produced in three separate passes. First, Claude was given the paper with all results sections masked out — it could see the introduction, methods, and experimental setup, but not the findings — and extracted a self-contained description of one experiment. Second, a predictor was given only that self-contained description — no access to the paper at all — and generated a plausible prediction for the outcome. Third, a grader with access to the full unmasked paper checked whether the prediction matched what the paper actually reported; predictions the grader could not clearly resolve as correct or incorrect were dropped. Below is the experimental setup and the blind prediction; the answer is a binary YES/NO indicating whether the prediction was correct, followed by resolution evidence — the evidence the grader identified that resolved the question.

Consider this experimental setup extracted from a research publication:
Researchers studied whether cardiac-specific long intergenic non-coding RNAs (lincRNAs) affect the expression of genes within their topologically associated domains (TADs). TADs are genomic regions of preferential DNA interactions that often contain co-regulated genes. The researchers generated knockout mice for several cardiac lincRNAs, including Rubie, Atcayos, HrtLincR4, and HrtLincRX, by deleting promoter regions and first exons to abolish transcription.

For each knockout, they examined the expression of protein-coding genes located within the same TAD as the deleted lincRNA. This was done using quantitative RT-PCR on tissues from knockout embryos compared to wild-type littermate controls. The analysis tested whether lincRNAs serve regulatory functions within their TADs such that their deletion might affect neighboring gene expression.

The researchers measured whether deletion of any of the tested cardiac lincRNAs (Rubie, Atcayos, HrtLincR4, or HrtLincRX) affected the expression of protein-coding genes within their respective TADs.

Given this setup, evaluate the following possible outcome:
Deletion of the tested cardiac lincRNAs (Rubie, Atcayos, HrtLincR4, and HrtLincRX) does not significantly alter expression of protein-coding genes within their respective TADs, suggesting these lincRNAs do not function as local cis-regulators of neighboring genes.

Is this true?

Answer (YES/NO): NO